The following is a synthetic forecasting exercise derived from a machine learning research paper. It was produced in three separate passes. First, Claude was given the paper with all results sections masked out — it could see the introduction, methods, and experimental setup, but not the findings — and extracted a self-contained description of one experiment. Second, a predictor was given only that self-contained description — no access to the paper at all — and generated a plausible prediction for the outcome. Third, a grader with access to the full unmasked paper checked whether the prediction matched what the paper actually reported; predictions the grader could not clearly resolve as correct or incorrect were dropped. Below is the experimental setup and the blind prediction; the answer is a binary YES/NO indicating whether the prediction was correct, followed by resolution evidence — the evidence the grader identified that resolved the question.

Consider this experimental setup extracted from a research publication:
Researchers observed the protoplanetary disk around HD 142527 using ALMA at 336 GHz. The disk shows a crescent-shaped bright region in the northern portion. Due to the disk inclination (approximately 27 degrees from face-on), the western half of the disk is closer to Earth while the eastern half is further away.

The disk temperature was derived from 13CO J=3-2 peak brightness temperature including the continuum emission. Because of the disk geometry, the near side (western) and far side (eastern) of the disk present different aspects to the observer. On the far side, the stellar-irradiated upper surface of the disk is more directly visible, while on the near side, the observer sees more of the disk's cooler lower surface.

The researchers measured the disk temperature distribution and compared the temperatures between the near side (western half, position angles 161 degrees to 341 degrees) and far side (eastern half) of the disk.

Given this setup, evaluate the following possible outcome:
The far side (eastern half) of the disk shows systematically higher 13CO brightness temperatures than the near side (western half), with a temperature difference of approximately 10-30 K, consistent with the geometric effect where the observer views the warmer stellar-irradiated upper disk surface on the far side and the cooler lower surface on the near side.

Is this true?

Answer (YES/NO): NO